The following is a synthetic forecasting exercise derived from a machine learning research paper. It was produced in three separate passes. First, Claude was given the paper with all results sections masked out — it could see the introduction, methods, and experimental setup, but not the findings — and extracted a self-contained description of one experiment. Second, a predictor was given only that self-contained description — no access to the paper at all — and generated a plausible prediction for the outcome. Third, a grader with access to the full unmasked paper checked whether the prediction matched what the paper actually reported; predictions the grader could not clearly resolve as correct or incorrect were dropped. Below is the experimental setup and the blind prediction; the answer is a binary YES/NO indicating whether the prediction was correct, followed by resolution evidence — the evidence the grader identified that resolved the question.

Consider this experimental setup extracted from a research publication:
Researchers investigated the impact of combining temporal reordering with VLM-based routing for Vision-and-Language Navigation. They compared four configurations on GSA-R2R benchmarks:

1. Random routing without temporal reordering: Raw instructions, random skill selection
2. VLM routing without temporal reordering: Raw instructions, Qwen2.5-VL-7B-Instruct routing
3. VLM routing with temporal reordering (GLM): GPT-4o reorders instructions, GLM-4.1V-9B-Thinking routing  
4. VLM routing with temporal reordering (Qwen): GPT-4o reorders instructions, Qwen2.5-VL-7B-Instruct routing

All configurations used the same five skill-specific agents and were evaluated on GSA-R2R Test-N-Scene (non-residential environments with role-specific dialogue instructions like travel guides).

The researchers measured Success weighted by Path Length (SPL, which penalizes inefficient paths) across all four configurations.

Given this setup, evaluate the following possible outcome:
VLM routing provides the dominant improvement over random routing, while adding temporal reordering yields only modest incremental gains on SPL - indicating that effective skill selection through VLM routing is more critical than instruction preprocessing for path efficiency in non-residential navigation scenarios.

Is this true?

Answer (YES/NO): NO